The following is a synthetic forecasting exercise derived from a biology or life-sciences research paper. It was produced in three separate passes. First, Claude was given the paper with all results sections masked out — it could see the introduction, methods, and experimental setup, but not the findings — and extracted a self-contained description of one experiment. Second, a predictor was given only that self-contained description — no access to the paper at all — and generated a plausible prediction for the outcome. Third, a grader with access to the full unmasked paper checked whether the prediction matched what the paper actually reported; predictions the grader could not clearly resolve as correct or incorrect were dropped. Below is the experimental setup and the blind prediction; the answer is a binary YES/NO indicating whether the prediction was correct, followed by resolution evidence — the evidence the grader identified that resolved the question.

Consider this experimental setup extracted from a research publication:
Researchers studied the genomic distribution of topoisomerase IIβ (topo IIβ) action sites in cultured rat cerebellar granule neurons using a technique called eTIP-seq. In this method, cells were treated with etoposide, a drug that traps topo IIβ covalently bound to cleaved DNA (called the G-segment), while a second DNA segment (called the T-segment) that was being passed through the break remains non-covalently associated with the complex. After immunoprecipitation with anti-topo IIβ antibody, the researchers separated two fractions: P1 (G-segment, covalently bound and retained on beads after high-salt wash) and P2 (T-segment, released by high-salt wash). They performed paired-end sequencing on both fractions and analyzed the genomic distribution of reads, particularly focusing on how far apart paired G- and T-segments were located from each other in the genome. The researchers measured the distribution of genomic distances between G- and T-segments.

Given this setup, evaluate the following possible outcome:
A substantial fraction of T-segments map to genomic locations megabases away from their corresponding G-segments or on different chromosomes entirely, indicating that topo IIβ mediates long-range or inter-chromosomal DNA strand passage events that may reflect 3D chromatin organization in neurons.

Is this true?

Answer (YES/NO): YES